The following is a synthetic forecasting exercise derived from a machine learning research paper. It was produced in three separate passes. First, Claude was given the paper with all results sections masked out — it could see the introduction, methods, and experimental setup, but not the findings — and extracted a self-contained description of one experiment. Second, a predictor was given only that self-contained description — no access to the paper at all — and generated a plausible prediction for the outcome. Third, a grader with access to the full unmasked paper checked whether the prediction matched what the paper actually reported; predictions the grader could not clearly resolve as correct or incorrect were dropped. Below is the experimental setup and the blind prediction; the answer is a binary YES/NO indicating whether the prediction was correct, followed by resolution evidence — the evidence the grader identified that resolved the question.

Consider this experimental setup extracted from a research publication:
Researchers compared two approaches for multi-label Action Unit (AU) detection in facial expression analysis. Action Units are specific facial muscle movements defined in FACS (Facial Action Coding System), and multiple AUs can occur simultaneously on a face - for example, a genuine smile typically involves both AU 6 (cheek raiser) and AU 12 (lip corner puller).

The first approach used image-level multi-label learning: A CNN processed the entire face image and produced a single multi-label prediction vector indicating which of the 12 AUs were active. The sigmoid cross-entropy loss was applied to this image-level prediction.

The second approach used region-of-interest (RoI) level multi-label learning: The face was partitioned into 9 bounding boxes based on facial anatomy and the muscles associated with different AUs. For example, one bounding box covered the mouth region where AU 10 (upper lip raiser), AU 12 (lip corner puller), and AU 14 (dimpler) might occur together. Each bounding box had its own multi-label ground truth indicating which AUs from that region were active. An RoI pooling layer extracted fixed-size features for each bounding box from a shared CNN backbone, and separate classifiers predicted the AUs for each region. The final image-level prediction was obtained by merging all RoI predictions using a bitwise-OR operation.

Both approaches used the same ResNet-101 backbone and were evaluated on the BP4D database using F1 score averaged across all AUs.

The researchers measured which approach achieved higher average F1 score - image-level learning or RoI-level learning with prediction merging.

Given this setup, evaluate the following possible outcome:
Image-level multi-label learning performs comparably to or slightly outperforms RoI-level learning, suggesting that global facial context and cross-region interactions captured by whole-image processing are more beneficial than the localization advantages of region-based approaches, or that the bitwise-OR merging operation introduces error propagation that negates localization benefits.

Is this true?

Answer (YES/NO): NO